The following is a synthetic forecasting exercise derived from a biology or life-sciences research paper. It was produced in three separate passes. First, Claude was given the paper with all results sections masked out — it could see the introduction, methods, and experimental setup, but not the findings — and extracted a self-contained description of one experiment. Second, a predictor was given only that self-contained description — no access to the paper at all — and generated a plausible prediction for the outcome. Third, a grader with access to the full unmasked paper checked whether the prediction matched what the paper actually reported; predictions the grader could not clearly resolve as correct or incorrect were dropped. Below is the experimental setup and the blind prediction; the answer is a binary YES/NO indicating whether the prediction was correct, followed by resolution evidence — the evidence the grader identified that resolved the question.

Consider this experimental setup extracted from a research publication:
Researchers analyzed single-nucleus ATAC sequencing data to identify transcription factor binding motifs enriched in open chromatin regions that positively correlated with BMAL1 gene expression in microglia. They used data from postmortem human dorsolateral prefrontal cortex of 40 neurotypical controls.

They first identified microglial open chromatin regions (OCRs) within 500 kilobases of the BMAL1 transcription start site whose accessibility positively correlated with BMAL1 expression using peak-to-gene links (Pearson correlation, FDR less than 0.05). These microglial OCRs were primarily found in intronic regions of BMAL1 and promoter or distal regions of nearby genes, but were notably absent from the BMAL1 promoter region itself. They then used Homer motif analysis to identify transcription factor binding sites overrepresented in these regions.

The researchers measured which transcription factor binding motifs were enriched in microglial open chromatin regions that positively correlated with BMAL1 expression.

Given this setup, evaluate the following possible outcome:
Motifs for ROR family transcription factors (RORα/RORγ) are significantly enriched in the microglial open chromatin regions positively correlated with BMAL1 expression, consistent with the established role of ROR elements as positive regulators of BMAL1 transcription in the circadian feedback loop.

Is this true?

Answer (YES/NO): NO